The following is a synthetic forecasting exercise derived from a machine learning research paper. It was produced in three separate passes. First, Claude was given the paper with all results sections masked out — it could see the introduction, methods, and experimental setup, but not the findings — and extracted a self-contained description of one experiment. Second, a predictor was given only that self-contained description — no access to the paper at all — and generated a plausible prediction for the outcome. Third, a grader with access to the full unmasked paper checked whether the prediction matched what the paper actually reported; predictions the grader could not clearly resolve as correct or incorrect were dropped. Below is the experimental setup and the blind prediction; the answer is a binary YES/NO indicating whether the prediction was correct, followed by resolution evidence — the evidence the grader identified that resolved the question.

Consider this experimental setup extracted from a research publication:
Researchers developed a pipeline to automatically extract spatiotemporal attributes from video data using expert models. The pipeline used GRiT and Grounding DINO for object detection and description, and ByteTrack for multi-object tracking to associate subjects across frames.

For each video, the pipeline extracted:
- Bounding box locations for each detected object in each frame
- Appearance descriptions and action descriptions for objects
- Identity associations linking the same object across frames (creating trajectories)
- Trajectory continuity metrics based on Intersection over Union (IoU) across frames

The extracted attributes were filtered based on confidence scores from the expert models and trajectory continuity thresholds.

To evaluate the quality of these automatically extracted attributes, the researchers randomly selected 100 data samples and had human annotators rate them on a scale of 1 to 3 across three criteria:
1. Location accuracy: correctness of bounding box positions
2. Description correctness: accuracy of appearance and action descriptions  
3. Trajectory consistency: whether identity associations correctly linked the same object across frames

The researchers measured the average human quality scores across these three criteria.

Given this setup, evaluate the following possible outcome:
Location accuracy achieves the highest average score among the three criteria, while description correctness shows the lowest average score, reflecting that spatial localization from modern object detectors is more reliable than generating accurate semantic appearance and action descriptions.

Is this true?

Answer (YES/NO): YES